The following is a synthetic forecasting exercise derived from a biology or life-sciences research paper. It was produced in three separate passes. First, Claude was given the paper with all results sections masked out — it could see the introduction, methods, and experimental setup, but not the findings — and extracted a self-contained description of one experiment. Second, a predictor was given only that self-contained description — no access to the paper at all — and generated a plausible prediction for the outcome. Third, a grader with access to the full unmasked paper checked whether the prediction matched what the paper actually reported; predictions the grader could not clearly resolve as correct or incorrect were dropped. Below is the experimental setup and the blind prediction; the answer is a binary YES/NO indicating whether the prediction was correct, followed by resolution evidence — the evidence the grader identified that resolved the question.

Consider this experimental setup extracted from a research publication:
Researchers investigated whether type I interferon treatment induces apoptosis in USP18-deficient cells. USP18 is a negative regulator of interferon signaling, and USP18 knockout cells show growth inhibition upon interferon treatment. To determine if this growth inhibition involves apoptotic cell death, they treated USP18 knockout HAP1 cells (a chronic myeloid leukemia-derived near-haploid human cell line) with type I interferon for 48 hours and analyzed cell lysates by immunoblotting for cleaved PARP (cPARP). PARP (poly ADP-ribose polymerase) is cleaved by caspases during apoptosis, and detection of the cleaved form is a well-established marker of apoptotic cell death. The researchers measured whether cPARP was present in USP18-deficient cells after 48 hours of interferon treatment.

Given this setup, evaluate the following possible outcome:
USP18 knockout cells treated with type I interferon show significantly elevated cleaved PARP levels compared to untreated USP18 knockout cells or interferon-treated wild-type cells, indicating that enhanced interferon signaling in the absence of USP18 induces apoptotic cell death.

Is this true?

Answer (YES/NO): YES